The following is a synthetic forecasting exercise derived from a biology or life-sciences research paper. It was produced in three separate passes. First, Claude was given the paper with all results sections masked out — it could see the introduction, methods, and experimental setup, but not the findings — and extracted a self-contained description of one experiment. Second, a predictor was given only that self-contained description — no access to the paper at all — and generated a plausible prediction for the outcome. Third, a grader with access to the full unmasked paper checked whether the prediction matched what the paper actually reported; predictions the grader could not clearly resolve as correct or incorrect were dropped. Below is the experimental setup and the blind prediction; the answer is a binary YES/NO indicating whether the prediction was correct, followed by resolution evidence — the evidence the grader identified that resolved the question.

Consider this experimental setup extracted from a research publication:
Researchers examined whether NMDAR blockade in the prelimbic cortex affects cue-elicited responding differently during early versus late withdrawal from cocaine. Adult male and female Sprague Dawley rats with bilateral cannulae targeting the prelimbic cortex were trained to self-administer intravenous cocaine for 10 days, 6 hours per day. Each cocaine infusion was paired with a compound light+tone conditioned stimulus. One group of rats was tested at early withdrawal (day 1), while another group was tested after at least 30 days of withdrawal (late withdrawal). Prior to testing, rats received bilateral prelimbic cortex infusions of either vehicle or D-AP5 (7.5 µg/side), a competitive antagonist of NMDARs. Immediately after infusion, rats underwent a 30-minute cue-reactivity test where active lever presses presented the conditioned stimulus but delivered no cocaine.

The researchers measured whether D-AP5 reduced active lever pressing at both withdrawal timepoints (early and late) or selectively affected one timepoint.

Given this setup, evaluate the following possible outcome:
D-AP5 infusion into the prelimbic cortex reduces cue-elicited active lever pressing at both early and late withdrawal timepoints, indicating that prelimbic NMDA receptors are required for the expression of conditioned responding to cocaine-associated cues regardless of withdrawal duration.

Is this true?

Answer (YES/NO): NO